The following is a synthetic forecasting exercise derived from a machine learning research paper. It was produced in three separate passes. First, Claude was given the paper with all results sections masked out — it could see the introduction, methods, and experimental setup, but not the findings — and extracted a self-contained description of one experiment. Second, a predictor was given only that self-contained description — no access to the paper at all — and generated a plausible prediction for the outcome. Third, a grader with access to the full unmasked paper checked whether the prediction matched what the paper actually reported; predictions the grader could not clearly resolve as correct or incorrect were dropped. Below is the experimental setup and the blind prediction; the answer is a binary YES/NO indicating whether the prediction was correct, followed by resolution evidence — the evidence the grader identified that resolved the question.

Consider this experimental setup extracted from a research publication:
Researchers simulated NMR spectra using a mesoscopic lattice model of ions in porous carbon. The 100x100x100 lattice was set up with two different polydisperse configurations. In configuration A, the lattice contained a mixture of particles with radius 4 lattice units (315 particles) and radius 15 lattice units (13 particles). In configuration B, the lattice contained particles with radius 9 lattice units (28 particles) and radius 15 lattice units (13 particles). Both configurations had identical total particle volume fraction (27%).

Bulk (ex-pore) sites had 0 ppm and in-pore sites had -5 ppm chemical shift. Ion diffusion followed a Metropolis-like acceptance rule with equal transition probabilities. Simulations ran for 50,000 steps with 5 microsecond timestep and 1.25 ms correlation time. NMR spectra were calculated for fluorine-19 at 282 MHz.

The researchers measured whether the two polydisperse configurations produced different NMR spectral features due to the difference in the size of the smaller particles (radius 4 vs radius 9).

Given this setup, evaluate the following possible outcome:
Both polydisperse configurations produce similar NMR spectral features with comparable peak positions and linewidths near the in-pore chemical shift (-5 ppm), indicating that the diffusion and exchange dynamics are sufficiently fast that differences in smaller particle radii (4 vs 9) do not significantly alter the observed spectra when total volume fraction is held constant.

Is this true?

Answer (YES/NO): NO